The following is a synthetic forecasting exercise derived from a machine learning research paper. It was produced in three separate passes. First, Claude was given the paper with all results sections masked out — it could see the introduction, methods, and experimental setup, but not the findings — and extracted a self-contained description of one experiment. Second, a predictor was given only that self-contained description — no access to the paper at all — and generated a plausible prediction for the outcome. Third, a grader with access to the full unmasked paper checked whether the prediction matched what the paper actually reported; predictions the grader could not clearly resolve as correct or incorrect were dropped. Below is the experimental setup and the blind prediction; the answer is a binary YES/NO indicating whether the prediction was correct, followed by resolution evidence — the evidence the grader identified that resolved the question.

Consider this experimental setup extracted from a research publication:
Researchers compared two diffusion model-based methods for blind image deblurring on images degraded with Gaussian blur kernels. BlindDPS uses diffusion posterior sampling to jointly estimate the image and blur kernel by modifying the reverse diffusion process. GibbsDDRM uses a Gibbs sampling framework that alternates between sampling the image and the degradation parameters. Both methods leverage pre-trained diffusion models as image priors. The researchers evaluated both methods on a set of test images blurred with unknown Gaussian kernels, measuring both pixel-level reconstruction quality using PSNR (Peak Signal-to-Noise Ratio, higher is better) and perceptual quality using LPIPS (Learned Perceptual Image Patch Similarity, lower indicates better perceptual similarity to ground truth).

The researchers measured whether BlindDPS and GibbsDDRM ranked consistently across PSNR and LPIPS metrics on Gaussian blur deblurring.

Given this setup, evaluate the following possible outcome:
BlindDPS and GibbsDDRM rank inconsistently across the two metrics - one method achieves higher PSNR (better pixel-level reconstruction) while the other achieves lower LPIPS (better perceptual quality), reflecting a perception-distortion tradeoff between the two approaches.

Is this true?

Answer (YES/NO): YES